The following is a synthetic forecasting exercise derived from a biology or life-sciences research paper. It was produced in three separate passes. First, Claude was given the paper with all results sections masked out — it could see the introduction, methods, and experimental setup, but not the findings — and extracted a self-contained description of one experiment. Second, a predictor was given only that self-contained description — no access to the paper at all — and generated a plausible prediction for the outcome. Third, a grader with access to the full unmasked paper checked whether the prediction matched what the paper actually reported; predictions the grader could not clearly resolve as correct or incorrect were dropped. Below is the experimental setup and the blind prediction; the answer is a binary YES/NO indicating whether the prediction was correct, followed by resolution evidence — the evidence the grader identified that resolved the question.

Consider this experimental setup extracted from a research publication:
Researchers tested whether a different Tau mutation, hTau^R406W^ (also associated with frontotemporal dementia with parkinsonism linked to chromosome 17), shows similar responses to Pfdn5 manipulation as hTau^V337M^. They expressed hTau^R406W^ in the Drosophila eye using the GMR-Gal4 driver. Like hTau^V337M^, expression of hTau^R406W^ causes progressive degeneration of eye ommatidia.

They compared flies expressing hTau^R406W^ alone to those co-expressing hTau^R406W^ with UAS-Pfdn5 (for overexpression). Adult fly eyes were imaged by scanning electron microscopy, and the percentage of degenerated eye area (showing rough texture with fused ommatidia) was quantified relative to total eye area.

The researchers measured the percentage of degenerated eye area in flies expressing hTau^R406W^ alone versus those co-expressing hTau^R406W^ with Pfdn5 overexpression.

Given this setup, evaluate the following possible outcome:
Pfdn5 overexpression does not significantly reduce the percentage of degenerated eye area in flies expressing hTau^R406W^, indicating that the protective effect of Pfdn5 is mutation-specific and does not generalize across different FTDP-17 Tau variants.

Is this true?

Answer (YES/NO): NO